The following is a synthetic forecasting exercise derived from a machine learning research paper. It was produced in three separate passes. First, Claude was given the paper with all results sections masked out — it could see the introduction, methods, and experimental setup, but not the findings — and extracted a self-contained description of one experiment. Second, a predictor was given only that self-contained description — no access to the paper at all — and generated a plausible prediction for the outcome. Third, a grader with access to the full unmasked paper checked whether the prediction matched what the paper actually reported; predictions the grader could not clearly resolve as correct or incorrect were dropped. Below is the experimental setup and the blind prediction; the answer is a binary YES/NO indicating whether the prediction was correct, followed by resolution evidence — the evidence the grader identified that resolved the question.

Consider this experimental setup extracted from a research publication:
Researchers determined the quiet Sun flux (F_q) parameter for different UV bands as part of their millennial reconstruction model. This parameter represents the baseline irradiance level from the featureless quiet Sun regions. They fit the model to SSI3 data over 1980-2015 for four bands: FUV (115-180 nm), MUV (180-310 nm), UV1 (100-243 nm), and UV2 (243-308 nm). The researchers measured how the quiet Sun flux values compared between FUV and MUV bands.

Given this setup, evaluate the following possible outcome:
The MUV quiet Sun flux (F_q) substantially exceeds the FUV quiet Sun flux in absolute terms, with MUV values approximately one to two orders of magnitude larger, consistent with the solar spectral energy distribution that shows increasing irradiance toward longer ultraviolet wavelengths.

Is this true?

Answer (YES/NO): NO